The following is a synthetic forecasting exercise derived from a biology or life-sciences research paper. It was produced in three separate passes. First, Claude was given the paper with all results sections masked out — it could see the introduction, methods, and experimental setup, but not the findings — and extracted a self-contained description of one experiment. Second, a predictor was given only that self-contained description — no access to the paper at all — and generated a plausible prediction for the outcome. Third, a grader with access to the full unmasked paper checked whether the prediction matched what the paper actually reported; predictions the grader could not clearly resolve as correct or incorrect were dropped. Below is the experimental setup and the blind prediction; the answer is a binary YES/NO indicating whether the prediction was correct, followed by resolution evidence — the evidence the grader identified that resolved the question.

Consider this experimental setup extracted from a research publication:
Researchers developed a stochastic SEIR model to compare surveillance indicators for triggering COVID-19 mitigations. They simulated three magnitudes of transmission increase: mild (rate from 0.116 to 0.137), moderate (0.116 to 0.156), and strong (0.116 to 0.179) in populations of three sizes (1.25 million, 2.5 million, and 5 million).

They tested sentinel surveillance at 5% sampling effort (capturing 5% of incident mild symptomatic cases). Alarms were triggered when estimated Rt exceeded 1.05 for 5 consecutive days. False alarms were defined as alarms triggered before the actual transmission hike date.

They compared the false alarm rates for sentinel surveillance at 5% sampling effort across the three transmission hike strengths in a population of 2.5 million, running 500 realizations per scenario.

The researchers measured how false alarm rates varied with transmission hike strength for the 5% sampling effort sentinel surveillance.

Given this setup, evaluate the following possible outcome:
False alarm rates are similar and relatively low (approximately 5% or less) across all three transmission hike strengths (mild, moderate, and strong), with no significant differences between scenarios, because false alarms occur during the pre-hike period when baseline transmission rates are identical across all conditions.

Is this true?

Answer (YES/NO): NO